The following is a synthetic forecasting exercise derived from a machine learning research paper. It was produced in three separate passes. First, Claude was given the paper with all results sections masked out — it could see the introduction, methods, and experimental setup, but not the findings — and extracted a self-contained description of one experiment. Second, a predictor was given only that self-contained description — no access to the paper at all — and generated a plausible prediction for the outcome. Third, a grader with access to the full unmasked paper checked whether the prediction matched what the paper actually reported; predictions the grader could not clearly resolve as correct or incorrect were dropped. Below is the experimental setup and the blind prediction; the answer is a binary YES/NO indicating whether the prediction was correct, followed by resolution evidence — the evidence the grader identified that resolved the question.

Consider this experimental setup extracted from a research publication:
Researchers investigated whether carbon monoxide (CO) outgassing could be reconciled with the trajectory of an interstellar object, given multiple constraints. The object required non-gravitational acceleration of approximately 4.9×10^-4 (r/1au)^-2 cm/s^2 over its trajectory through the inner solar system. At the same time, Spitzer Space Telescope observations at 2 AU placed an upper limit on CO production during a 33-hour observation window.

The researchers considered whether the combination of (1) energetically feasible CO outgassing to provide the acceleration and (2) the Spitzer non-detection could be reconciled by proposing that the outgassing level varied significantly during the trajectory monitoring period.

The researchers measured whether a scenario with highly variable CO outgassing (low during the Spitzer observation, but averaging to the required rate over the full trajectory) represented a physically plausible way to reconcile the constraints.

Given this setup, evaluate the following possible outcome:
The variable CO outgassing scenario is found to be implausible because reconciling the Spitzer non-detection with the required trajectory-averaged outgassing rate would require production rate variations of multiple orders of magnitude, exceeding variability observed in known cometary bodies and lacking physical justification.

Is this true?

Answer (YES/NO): NO